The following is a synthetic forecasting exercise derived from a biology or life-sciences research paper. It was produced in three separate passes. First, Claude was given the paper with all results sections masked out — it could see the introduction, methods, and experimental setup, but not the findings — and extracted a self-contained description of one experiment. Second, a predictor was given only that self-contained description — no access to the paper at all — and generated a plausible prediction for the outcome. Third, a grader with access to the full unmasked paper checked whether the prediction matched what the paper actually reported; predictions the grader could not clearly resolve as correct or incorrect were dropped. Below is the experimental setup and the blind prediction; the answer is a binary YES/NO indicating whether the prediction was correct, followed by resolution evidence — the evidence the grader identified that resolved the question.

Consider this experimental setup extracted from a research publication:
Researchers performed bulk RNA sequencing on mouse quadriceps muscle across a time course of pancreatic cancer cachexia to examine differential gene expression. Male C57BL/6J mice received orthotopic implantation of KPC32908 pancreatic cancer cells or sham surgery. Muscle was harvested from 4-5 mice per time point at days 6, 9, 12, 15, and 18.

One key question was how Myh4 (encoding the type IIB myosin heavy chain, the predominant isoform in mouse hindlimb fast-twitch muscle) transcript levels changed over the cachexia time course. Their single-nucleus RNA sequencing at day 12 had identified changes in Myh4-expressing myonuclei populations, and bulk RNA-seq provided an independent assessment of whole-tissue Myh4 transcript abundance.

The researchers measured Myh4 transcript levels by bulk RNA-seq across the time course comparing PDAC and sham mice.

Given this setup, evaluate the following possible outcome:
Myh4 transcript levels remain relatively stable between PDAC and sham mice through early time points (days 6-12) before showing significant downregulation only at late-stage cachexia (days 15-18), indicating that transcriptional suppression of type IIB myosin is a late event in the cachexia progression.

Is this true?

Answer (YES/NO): NO